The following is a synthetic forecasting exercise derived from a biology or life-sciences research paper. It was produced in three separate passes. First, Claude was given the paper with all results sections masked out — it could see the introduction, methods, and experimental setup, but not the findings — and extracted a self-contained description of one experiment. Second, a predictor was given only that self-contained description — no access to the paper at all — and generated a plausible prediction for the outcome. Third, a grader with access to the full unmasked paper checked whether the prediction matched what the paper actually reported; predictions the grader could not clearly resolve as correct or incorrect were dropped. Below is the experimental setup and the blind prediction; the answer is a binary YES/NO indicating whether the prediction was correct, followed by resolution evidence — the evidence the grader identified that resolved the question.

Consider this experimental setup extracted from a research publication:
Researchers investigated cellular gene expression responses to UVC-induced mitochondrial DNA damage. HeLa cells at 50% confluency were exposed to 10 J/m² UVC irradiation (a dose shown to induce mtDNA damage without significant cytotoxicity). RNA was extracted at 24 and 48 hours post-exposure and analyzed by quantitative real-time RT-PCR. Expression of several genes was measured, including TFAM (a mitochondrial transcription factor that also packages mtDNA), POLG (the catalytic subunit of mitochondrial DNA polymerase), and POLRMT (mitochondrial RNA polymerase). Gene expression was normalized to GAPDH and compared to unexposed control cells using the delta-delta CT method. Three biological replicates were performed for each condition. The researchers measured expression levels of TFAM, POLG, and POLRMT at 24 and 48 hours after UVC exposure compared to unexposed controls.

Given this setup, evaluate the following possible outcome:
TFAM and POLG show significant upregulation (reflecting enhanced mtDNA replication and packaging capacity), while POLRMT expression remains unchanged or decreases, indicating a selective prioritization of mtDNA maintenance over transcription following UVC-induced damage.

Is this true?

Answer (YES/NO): NO